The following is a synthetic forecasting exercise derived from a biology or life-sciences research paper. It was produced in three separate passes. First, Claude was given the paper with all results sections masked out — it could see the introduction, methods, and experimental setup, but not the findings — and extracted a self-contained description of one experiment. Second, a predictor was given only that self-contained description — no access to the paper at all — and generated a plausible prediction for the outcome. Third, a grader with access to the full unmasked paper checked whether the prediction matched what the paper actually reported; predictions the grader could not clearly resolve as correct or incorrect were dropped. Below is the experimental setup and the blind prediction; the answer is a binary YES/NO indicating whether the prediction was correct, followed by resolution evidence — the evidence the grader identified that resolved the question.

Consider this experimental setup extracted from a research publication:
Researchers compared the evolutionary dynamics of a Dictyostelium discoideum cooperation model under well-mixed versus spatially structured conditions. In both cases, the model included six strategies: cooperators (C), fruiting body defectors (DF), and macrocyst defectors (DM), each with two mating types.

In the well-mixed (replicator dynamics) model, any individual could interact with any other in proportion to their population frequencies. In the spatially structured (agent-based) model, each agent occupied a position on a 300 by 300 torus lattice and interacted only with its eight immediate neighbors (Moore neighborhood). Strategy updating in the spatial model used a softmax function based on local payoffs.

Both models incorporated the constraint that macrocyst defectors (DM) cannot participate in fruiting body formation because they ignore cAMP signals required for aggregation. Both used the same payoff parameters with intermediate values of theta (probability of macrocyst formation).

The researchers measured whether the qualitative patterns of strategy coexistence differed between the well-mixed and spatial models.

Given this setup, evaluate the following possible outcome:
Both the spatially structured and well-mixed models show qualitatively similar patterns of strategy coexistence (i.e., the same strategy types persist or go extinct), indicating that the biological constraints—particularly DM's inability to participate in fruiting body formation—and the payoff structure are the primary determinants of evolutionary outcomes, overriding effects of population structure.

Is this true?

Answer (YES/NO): YES